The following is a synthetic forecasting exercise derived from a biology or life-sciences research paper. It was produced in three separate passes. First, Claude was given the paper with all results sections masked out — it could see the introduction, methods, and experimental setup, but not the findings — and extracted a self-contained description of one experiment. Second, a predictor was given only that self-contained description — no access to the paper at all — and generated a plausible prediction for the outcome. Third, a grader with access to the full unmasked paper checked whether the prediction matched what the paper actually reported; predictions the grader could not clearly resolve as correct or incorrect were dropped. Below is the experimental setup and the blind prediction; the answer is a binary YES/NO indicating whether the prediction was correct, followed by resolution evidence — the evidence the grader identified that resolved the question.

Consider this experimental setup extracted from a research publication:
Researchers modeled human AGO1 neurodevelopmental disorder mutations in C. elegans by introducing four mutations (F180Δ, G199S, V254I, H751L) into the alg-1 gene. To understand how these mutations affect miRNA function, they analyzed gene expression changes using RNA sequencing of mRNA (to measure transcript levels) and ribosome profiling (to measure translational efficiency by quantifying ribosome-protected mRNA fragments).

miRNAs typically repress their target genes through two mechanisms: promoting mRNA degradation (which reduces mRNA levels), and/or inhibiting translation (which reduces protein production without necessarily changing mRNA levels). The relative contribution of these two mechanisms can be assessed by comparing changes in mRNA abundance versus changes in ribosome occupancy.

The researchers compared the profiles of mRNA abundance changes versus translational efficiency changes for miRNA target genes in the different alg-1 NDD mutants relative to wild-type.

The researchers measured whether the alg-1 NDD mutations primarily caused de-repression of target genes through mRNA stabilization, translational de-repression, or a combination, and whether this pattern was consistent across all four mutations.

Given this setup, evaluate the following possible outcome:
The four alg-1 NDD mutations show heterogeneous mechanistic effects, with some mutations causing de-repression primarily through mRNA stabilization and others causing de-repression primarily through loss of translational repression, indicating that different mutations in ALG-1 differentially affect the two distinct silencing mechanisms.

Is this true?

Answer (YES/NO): YES